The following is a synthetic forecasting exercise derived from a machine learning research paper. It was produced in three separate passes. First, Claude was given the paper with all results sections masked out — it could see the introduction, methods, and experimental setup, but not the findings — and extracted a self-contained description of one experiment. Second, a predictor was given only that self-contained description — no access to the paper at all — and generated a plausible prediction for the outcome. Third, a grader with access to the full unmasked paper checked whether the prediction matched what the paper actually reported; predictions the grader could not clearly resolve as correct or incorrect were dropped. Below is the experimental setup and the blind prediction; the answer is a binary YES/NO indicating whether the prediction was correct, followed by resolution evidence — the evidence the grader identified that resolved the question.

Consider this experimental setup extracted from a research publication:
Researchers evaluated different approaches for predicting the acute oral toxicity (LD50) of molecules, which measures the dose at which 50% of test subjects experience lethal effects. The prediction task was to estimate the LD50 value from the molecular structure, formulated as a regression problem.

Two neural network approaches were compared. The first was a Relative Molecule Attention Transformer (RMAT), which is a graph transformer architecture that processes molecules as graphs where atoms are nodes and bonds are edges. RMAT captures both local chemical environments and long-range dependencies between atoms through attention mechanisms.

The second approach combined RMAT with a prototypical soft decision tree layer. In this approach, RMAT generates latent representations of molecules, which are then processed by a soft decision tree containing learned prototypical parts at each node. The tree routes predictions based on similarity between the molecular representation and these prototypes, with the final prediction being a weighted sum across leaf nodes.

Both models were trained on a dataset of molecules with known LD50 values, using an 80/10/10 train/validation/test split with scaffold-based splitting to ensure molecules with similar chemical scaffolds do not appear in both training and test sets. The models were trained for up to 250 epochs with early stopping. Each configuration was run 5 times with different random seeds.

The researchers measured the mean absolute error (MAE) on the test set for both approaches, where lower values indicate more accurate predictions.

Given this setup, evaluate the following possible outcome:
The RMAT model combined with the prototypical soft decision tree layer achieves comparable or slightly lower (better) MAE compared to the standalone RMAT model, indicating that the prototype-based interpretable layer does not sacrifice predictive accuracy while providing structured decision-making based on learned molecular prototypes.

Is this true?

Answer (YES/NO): NO